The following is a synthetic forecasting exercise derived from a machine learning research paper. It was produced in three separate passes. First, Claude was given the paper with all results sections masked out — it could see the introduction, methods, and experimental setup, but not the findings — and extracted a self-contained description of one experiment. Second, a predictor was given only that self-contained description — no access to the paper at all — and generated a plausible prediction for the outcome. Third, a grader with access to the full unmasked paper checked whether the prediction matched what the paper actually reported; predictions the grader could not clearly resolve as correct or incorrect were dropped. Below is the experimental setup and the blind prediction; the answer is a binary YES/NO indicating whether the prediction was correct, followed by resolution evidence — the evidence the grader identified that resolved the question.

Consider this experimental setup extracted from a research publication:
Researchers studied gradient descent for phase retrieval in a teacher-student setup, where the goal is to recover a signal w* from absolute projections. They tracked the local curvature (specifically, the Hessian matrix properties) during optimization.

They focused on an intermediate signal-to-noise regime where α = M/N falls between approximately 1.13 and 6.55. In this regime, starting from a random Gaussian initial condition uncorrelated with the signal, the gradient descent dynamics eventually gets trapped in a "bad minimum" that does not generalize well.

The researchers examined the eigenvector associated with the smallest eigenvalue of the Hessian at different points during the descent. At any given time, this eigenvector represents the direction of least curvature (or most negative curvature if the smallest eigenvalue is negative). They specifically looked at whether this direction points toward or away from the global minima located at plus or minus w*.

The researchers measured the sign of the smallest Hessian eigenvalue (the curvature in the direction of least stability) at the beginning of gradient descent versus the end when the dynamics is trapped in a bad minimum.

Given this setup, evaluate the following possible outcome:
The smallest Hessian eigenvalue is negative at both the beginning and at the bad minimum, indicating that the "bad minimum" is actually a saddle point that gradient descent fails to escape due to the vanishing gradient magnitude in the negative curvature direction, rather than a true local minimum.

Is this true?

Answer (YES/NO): NO